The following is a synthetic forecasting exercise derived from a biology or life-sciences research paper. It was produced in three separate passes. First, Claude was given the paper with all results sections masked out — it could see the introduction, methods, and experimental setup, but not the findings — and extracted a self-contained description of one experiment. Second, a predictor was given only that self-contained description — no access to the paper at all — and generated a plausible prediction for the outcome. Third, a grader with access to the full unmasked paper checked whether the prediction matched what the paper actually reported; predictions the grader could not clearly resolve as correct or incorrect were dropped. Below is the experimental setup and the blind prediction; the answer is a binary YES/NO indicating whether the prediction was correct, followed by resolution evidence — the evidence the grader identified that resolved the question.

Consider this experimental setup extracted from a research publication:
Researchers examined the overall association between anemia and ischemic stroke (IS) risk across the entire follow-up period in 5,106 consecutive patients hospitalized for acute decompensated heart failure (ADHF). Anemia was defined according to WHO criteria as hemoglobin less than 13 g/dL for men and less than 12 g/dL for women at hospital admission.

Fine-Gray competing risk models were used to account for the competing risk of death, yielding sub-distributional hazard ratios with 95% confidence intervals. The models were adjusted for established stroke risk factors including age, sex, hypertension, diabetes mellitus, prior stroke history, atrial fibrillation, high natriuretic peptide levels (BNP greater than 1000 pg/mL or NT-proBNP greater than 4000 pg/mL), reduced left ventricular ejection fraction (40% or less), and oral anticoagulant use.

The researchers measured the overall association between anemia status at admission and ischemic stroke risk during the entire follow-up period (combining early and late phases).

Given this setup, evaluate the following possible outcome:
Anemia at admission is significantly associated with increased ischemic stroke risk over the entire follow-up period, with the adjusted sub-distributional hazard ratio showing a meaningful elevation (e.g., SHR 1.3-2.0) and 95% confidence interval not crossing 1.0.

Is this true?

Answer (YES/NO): NO